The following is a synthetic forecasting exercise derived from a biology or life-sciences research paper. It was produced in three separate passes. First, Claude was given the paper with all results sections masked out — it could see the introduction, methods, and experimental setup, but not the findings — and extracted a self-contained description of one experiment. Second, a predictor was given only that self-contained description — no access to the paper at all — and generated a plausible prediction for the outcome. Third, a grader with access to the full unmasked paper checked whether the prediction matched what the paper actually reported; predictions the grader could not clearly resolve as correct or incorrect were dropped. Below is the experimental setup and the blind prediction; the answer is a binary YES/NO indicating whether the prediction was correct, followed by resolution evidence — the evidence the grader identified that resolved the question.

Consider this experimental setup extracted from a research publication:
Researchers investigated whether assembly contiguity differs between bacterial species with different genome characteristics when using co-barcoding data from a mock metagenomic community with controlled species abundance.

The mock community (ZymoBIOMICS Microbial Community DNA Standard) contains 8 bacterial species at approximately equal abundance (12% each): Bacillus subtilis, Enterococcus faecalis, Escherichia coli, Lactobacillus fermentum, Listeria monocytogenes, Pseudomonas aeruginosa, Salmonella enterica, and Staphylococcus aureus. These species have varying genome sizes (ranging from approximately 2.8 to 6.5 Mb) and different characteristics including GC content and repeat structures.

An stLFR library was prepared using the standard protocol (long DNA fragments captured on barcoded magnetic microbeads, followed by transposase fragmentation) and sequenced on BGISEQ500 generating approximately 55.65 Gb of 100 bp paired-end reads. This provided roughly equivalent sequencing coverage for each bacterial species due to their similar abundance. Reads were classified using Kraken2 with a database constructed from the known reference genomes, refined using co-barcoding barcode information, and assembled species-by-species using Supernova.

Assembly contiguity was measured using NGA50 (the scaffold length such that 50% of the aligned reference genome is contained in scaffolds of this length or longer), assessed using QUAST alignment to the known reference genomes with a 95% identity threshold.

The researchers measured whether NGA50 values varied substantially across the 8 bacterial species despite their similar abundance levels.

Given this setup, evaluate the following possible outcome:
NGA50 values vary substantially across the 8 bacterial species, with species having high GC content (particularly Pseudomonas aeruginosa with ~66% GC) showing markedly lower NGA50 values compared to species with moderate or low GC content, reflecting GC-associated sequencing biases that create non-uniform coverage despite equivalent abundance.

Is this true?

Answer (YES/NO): NO